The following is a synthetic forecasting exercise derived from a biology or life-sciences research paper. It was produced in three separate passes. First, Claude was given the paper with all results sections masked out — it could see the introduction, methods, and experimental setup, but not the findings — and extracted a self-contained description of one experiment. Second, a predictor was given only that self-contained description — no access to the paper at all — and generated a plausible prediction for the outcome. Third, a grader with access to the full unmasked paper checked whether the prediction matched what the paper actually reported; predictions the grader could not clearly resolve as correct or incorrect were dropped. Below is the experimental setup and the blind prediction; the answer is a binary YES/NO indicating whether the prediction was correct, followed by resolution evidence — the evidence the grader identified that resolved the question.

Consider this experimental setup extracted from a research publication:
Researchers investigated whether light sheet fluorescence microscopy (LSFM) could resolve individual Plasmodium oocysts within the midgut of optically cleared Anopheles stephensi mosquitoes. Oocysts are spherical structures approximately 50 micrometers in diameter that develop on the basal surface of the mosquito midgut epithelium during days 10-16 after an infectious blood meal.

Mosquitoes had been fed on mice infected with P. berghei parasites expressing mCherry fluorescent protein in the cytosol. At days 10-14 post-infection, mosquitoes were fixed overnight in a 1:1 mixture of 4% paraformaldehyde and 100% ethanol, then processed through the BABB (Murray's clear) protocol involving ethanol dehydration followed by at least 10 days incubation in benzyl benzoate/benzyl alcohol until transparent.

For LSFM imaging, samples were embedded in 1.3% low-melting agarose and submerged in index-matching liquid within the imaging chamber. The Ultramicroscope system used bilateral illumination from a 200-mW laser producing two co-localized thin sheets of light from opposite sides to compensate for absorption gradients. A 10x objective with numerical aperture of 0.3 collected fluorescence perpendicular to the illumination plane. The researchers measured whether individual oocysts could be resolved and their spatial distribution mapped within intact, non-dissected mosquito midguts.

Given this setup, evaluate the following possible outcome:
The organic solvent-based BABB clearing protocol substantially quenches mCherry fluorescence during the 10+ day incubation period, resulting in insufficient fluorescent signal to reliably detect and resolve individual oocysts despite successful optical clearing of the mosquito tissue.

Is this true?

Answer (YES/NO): NO